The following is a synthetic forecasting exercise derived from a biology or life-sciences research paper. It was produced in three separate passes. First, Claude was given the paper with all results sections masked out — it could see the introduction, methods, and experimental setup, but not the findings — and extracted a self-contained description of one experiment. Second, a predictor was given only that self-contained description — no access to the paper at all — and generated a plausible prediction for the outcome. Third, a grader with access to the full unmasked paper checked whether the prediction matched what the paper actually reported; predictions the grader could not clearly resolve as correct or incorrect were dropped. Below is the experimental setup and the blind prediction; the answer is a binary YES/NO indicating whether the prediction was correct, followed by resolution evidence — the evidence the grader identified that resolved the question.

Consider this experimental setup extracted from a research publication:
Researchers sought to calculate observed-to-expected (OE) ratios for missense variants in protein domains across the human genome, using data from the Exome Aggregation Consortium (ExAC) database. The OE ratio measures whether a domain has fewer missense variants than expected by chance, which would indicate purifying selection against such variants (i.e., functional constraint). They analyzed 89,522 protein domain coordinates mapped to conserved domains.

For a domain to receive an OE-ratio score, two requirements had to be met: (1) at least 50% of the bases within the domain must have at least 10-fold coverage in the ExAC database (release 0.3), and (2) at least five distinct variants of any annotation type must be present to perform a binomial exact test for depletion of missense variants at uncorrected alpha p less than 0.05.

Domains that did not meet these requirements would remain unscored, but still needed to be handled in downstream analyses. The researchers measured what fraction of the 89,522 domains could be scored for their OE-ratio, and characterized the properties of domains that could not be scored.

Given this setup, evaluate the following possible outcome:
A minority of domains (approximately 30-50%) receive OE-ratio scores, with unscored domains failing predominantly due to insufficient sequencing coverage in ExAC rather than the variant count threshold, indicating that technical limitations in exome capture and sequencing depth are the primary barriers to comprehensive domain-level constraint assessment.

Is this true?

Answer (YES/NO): NO